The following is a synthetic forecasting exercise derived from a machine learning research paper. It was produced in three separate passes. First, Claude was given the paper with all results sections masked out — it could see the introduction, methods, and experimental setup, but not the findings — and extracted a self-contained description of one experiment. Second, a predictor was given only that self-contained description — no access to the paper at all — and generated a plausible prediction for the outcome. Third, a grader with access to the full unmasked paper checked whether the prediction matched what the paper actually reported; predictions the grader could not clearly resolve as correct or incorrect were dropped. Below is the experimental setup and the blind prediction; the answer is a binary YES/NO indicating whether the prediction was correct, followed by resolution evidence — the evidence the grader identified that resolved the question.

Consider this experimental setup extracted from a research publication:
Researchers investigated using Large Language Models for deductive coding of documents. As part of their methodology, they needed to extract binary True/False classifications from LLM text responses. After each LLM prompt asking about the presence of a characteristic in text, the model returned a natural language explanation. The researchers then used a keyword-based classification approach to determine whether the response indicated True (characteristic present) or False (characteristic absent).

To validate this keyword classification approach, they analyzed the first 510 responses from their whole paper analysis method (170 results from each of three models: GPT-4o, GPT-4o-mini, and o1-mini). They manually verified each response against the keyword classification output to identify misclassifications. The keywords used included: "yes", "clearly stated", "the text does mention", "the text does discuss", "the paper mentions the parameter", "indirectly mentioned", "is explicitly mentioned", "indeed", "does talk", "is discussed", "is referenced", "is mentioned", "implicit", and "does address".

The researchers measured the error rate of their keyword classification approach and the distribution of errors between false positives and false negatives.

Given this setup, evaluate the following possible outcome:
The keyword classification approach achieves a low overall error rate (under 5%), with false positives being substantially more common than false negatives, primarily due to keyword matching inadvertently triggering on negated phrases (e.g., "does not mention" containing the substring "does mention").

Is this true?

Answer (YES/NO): NO